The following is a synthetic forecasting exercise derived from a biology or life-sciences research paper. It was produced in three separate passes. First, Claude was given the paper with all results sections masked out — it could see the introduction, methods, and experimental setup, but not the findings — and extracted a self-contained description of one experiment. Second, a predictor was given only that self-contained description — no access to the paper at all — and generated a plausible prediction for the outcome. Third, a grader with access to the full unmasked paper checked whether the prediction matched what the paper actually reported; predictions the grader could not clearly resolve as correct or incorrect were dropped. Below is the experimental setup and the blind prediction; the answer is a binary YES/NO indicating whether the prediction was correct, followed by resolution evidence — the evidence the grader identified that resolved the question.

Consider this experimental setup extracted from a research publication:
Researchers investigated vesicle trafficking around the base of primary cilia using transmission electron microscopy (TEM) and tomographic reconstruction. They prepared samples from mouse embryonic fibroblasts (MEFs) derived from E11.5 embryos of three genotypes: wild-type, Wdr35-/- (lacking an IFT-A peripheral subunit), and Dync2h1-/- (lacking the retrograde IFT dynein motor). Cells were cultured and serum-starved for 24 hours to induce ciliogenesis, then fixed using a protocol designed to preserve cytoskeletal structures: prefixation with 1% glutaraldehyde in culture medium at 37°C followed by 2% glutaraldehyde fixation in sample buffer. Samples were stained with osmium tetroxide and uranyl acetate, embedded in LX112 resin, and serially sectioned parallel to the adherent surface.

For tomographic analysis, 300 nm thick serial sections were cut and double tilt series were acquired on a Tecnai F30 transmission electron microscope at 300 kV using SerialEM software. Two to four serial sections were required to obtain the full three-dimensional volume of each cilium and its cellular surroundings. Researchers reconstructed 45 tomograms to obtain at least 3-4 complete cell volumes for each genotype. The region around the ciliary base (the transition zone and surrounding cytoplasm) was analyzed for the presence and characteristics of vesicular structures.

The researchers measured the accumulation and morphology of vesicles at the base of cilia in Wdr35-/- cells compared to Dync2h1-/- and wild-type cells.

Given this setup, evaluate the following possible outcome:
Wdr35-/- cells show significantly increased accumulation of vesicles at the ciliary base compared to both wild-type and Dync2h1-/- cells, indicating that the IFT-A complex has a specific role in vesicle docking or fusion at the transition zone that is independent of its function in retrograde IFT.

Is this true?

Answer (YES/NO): YES